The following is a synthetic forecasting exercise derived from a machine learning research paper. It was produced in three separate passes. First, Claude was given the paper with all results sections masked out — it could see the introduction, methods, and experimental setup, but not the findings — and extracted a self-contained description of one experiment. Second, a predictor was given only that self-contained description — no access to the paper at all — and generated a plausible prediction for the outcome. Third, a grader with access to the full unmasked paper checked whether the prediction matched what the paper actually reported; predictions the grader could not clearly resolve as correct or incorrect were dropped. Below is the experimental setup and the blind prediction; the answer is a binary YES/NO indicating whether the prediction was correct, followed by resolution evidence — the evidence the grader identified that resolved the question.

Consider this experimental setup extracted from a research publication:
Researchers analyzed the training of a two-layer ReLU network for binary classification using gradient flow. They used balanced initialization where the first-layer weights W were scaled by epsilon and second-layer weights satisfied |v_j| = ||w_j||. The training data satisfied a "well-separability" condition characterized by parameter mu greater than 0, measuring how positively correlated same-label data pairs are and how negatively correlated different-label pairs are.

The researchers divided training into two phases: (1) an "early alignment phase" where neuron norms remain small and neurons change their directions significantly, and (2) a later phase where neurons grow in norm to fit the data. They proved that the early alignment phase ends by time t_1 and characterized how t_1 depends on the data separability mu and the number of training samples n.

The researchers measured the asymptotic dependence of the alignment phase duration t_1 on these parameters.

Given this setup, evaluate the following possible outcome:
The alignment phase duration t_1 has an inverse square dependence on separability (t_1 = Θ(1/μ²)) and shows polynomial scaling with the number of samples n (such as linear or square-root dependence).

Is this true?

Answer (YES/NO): NO